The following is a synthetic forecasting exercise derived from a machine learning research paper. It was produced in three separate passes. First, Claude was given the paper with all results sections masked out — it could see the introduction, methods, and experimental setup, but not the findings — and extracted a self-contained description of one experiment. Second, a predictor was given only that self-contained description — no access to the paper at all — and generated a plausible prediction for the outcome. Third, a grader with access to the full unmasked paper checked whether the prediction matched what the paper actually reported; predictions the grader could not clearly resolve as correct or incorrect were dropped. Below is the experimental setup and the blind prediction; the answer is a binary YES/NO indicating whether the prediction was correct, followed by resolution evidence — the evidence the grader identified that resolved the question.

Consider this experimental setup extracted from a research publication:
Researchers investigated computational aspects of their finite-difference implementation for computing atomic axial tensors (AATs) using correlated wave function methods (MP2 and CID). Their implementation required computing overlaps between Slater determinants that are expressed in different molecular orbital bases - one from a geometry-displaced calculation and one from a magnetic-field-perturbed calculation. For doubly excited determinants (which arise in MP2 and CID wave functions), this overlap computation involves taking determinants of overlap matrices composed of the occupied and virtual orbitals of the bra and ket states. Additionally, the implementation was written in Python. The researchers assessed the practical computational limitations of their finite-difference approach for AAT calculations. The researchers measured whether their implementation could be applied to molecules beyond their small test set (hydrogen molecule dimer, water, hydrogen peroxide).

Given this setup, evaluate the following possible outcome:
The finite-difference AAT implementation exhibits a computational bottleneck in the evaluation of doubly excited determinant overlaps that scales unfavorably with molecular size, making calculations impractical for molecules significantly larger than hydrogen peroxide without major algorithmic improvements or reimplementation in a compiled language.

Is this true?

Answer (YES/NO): YES